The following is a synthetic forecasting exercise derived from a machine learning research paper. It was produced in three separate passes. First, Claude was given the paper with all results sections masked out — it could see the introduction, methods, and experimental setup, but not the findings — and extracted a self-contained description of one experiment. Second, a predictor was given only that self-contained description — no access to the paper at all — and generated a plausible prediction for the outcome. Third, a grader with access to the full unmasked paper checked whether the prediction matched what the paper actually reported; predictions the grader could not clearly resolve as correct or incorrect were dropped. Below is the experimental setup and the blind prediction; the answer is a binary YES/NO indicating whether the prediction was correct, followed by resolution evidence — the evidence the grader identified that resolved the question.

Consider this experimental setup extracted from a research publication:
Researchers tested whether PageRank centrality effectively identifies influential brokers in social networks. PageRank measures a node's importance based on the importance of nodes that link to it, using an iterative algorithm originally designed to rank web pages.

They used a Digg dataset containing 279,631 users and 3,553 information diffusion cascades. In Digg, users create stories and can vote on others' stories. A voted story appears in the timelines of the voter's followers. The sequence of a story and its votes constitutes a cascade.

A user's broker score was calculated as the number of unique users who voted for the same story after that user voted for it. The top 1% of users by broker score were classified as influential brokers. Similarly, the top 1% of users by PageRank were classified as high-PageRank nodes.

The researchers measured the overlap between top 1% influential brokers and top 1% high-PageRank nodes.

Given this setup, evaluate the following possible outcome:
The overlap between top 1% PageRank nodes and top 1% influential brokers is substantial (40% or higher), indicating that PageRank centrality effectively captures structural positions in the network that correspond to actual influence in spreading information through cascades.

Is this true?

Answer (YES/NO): NO